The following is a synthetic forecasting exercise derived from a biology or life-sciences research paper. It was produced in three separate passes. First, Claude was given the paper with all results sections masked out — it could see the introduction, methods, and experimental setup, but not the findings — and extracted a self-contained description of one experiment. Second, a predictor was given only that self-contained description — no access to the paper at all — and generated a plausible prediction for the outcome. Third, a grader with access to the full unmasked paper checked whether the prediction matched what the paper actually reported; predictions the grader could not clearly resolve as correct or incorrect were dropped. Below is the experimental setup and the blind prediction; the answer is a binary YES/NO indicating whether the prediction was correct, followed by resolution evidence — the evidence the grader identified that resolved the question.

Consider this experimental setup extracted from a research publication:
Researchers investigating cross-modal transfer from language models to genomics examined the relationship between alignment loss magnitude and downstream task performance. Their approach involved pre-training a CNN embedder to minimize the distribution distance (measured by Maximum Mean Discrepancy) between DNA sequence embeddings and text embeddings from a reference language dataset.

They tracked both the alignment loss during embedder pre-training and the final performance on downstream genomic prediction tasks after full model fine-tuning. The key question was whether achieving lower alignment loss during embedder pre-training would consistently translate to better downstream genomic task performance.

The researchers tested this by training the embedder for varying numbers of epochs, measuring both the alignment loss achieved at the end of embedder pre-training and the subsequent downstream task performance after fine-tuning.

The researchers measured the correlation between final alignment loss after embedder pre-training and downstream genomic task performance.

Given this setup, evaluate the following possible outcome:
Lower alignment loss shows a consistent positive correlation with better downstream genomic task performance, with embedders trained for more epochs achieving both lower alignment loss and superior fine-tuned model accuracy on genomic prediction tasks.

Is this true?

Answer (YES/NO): NO